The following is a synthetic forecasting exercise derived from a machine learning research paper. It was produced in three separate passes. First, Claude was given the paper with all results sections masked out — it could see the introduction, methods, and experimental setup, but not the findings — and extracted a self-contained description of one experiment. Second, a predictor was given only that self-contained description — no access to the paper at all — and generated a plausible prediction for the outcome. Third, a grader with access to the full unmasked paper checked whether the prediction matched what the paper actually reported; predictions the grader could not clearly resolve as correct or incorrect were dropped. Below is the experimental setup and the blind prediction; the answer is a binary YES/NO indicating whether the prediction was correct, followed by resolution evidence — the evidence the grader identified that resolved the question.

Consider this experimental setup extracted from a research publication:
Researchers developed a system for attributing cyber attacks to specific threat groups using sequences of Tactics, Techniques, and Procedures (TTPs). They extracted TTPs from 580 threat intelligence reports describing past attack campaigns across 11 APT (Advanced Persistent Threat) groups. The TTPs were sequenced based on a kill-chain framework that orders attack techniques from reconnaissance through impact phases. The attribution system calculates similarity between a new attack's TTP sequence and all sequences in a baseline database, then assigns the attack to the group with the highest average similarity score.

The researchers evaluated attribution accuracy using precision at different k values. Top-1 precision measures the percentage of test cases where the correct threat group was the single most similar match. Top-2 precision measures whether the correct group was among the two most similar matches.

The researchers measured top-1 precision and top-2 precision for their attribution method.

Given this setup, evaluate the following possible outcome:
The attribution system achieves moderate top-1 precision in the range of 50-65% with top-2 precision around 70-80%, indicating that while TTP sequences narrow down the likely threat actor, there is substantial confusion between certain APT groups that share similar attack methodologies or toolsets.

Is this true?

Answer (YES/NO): YES